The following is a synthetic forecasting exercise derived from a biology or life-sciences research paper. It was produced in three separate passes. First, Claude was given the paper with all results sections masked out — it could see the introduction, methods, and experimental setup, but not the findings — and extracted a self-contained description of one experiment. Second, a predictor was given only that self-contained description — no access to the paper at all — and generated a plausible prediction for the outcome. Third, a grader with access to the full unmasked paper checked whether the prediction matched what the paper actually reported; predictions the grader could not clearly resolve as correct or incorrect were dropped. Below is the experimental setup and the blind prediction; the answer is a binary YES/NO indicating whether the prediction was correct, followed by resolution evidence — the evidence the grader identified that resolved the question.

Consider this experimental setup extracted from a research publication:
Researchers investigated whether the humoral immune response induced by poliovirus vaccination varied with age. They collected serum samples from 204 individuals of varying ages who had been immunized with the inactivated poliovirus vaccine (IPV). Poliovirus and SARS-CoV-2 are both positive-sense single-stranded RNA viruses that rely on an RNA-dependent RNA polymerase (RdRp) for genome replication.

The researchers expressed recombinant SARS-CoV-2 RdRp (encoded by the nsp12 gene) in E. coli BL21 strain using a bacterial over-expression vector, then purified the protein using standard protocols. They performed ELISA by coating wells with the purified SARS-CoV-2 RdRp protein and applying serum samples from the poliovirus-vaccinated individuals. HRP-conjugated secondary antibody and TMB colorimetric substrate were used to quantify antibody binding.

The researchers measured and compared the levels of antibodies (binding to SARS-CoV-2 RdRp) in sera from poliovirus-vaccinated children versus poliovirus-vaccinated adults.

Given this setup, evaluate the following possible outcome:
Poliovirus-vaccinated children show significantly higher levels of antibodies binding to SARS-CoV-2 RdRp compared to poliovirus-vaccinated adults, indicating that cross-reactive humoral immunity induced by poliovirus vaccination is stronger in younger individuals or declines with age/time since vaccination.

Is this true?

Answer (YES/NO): NO